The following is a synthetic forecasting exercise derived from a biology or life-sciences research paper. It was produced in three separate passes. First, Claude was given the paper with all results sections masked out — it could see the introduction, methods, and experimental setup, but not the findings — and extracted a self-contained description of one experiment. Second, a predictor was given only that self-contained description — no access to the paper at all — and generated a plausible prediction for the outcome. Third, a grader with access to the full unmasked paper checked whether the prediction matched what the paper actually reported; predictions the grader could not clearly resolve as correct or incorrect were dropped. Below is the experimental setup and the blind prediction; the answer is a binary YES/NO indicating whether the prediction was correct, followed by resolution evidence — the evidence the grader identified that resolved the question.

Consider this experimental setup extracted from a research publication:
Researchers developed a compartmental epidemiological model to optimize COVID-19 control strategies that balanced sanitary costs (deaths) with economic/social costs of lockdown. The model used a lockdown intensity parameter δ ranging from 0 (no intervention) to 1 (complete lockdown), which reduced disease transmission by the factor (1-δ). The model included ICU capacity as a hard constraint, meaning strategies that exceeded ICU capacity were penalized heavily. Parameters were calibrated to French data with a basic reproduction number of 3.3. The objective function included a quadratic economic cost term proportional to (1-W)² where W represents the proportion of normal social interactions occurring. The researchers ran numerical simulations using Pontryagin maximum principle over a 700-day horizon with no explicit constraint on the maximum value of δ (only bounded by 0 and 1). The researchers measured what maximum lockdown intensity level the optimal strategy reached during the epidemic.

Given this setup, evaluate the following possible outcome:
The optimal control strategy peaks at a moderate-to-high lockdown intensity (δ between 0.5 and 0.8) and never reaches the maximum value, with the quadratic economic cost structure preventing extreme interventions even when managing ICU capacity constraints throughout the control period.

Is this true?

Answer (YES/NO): YES